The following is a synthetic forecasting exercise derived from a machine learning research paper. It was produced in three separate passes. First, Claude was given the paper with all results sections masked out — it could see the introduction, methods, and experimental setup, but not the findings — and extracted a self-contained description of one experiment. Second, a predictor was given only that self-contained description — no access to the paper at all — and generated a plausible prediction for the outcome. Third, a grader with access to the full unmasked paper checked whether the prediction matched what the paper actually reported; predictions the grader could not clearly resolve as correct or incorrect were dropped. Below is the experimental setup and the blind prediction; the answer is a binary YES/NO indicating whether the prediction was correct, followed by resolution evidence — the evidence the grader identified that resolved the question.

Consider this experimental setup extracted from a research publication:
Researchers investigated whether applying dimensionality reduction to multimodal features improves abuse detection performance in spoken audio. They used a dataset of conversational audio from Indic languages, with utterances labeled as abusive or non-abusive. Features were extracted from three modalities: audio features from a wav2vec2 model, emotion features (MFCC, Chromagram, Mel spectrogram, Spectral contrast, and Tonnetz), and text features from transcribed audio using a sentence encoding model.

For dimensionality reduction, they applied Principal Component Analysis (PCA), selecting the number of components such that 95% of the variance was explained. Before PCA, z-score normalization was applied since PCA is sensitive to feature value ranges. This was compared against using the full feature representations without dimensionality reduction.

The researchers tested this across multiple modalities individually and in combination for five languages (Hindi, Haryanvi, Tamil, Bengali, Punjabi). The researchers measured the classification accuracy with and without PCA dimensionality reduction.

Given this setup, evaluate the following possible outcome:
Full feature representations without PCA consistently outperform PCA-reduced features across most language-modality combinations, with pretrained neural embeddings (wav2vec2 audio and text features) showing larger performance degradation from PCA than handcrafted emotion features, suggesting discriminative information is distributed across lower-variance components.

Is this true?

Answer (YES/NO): NO